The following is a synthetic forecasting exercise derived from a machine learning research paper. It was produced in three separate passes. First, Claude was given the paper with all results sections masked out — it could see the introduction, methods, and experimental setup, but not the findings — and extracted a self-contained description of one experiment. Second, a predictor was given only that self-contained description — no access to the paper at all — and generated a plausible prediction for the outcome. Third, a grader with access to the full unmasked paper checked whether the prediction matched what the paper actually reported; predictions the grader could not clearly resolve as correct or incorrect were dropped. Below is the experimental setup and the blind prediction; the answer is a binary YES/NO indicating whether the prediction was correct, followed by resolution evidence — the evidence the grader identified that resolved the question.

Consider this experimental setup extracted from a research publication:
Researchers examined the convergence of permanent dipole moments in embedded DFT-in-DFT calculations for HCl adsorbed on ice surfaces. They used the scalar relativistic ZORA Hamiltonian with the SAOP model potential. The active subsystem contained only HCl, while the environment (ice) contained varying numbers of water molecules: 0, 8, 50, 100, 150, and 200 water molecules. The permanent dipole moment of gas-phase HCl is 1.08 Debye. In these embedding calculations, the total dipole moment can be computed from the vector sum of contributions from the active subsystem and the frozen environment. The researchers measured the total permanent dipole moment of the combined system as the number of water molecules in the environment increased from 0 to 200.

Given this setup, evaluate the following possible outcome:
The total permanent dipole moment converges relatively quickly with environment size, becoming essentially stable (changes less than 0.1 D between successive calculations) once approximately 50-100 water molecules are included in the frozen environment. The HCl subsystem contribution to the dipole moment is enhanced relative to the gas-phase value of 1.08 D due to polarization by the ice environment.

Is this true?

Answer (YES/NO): NO